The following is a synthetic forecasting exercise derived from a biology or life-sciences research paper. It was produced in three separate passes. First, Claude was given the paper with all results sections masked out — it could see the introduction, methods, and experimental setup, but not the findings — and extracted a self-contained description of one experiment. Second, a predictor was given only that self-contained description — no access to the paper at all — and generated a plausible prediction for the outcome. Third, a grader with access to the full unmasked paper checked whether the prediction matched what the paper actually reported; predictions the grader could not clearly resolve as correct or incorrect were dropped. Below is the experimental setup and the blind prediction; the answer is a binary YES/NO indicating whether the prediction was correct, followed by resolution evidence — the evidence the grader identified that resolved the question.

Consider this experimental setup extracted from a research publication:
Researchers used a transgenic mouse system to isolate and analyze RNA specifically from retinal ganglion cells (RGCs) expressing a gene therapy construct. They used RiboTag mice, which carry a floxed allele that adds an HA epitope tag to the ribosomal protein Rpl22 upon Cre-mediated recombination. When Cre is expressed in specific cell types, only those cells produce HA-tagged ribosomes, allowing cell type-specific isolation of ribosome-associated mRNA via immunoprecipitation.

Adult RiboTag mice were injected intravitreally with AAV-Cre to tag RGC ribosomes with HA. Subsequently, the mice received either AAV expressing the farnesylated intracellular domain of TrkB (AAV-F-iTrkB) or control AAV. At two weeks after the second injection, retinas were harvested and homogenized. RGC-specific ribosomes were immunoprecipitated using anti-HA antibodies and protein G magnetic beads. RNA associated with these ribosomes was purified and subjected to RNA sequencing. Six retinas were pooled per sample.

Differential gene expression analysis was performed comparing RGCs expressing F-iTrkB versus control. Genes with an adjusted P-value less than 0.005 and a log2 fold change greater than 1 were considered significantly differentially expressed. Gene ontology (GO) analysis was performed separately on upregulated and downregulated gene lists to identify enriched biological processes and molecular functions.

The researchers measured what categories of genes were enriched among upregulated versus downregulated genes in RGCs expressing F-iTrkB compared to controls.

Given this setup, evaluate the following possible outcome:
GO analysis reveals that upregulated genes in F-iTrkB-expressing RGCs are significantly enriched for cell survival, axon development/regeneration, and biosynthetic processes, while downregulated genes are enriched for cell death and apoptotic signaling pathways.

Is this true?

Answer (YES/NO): NO